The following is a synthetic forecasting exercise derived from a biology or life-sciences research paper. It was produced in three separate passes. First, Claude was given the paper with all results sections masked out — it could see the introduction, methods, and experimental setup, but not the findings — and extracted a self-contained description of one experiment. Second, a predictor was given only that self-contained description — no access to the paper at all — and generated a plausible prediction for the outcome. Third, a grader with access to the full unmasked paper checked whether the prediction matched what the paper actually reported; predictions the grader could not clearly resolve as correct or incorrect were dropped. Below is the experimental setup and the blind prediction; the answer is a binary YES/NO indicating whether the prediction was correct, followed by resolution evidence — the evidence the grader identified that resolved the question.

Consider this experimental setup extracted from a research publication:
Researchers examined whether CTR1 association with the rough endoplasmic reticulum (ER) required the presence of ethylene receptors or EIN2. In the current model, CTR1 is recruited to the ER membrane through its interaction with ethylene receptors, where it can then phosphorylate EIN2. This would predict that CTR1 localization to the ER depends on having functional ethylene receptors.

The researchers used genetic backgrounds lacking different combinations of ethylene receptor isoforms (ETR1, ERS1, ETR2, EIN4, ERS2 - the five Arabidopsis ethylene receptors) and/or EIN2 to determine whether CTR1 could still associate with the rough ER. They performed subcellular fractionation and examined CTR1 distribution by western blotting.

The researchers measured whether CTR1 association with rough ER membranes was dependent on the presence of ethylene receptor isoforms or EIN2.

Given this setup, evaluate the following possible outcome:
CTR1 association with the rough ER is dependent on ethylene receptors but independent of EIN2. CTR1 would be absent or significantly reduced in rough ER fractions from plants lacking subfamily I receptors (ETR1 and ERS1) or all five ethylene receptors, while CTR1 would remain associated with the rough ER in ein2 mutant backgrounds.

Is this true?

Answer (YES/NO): NO